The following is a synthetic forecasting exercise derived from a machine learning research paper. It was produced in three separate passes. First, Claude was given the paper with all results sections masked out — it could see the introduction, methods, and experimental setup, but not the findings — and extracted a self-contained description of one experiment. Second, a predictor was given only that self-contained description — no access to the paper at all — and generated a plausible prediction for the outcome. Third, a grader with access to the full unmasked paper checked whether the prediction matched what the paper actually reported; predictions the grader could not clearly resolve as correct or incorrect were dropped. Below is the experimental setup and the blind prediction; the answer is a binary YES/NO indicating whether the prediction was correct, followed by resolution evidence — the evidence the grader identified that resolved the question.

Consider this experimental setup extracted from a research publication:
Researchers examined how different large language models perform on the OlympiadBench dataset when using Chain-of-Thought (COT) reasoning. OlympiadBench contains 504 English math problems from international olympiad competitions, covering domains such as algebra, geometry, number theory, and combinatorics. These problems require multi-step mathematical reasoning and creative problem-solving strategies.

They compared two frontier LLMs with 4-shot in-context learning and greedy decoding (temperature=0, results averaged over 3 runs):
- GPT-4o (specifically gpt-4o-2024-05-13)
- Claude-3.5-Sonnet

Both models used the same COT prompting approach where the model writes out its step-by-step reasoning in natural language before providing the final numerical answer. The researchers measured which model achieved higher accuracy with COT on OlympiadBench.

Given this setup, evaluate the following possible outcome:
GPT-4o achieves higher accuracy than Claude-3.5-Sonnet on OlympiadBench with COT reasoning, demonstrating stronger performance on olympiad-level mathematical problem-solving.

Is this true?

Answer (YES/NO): YES